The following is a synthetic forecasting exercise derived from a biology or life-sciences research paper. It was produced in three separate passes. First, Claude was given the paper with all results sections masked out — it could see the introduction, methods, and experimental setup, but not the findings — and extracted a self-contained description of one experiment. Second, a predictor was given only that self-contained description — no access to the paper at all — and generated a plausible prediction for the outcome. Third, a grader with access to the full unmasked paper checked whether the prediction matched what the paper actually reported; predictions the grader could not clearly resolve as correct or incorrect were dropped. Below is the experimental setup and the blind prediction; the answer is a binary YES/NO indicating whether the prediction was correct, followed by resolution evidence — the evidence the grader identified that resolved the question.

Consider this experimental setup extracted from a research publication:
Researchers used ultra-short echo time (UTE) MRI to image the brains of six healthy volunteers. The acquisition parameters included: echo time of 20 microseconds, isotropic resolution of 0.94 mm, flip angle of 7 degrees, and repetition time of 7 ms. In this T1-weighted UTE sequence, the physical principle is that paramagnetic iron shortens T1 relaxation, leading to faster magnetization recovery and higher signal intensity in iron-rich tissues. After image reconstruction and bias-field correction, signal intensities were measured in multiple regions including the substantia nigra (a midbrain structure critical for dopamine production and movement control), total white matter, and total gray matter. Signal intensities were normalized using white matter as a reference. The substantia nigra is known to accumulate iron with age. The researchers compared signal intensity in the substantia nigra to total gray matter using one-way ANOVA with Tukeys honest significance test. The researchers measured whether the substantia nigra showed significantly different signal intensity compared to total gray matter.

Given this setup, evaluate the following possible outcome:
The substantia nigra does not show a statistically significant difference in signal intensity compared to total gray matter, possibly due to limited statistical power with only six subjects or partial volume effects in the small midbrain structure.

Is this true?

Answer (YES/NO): NO